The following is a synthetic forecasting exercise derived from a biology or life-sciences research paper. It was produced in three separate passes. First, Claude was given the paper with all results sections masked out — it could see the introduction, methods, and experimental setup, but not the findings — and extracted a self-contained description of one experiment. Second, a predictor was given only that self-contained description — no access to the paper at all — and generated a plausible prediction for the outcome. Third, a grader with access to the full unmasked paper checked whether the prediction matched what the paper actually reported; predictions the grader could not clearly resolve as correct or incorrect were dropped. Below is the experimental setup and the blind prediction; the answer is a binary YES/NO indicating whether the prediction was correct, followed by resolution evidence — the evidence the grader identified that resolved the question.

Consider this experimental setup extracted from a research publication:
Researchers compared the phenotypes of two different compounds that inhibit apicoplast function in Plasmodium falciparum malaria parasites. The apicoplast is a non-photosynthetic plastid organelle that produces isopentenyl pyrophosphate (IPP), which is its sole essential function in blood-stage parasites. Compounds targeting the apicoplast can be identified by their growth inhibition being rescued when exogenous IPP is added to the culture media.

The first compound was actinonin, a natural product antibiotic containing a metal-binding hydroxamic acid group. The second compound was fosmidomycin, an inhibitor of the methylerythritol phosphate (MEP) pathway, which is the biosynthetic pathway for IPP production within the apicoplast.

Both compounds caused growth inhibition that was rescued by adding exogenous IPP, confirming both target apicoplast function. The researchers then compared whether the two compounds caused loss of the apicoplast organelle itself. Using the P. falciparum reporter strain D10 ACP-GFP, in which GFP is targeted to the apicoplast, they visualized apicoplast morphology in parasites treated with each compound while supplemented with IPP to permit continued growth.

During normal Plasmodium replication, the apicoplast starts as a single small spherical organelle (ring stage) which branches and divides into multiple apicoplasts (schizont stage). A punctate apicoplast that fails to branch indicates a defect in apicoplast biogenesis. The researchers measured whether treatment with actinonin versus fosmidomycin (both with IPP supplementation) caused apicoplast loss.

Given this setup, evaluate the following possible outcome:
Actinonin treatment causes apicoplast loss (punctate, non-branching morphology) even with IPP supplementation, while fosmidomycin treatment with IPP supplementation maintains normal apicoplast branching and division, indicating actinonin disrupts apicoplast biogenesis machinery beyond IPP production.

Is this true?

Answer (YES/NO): YES